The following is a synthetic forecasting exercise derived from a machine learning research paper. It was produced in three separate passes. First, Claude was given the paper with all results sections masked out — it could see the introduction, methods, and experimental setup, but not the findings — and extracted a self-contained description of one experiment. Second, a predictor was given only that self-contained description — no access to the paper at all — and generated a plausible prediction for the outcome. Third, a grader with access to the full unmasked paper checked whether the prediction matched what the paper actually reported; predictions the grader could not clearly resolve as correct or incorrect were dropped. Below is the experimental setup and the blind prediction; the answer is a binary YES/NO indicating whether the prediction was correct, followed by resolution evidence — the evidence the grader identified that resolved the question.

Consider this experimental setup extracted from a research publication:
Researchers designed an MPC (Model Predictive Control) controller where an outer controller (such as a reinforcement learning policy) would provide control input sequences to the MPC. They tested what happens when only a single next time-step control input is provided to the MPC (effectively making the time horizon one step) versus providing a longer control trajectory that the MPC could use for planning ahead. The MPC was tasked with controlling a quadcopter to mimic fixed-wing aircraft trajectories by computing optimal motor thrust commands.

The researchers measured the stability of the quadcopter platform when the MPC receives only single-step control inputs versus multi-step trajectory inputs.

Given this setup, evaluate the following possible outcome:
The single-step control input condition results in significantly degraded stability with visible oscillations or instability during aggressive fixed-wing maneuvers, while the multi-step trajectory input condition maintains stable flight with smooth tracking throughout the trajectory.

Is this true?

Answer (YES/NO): YES